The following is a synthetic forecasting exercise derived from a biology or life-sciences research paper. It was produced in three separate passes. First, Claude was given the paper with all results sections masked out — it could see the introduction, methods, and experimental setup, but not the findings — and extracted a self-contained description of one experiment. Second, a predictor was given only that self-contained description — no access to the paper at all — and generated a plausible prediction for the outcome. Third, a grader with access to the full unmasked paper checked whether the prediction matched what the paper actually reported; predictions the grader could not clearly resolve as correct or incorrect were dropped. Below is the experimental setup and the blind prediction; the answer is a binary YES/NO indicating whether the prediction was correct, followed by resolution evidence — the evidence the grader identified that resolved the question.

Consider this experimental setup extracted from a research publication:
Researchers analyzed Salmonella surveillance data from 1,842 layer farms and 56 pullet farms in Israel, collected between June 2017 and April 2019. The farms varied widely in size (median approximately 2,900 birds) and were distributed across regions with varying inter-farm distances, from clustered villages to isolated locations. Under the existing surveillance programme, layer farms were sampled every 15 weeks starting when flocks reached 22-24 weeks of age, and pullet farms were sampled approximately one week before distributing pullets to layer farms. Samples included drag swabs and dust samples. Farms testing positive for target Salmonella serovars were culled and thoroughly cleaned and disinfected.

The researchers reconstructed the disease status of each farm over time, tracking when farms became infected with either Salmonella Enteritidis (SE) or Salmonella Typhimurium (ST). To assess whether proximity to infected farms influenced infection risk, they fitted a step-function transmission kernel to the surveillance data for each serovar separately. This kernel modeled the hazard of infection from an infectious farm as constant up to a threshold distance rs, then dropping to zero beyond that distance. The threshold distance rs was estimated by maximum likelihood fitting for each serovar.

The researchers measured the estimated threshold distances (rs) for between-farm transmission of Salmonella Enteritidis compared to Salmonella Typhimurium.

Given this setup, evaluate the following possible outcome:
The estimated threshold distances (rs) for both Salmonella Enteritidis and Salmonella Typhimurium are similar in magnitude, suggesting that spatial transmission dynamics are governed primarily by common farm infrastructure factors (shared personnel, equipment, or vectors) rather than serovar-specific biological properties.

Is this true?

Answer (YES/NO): NO